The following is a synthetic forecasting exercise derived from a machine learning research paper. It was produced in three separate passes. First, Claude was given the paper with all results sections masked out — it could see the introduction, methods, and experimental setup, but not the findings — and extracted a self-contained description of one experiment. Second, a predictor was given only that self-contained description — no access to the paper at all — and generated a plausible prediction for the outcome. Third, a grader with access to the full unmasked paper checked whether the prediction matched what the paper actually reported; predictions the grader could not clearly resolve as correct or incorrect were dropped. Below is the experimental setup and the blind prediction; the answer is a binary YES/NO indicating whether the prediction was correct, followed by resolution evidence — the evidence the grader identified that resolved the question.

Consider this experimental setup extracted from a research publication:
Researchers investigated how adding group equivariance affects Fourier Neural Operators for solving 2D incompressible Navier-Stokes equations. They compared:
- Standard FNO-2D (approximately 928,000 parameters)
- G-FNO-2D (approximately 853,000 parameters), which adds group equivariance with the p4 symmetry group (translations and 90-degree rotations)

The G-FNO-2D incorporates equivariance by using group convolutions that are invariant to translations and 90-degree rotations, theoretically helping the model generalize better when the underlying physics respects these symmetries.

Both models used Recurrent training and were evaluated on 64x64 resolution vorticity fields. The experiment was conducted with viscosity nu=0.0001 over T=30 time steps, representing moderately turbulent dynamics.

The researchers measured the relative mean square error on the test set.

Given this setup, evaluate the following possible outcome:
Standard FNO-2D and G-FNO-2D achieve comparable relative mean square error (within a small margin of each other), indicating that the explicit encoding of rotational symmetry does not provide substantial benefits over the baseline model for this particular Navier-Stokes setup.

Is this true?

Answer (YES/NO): NO